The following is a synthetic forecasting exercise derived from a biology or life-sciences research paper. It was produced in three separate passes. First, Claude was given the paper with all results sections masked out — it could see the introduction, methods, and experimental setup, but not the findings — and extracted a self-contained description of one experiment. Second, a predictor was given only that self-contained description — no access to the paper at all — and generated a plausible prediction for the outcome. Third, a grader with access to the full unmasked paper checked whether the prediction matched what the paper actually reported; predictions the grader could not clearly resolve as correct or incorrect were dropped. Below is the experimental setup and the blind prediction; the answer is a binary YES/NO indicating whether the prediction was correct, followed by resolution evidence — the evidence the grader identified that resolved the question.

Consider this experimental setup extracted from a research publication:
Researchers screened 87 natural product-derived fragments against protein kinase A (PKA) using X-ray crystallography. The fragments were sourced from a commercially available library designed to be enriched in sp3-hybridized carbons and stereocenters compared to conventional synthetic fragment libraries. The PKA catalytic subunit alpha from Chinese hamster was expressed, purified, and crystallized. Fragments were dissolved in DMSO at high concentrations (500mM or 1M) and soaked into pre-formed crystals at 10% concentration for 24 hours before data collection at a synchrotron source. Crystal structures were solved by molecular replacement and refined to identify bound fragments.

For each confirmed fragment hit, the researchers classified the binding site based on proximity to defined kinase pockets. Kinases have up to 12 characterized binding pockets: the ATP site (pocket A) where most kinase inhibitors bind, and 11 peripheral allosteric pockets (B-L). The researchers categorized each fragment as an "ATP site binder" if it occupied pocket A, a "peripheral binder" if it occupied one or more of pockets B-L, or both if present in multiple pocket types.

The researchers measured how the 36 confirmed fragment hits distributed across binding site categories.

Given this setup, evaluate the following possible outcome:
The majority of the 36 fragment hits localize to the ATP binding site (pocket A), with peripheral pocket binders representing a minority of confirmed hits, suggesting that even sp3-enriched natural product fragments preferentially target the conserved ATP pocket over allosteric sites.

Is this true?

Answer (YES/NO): NO